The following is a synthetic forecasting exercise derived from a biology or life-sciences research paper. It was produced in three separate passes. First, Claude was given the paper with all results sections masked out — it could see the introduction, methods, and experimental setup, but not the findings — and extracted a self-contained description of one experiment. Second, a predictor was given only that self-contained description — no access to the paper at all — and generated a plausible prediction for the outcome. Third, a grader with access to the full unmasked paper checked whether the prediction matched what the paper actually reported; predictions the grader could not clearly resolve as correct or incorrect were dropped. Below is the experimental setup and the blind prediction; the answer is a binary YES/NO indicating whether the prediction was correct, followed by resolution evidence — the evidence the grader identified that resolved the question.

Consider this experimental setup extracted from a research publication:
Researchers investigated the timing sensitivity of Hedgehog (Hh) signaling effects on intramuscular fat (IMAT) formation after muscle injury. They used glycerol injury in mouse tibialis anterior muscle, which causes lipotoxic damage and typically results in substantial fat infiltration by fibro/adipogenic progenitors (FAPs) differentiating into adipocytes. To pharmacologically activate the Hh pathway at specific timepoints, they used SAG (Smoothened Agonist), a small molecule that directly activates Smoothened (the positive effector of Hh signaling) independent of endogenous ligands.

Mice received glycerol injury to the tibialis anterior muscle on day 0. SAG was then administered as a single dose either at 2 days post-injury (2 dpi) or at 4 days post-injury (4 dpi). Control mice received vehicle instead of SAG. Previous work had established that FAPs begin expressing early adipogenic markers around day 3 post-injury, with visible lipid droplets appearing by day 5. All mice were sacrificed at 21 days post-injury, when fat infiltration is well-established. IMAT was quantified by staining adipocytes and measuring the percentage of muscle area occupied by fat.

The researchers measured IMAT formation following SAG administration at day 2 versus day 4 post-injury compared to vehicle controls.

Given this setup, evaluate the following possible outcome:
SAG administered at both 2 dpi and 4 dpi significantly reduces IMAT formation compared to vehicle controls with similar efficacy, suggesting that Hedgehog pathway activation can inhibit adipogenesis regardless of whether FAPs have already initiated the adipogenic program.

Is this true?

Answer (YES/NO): NO